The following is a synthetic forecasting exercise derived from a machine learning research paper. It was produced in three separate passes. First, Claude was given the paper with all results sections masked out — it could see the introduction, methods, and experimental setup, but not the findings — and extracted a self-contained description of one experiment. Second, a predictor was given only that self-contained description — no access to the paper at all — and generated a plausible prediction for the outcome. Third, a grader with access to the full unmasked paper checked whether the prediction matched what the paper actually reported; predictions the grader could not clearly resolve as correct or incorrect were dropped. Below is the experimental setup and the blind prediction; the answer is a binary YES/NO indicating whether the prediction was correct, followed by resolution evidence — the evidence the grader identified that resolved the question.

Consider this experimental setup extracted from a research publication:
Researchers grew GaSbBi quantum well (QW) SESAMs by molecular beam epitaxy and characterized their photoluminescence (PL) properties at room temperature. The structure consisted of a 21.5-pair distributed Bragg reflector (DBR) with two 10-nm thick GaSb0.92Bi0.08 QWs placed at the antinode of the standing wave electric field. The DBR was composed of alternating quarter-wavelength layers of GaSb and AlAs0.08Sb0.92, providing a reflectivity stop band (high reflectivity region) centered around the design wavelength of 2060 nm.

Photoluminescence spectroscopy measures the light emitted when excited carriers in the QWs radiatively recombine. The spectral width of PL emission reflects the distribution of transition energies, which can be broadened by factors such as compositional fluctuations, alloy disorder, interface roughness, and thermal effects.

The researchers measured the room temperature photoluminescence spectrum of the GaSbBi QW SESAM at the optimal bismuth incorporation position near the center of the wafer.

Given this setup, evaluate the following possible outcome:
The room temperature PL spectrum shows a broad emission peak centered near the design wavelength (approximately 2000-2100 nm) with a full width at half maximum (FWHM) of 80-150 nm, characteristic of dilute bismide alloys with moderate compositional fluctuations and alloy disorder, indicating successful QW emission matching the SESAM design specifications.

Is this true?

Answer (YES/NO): NO